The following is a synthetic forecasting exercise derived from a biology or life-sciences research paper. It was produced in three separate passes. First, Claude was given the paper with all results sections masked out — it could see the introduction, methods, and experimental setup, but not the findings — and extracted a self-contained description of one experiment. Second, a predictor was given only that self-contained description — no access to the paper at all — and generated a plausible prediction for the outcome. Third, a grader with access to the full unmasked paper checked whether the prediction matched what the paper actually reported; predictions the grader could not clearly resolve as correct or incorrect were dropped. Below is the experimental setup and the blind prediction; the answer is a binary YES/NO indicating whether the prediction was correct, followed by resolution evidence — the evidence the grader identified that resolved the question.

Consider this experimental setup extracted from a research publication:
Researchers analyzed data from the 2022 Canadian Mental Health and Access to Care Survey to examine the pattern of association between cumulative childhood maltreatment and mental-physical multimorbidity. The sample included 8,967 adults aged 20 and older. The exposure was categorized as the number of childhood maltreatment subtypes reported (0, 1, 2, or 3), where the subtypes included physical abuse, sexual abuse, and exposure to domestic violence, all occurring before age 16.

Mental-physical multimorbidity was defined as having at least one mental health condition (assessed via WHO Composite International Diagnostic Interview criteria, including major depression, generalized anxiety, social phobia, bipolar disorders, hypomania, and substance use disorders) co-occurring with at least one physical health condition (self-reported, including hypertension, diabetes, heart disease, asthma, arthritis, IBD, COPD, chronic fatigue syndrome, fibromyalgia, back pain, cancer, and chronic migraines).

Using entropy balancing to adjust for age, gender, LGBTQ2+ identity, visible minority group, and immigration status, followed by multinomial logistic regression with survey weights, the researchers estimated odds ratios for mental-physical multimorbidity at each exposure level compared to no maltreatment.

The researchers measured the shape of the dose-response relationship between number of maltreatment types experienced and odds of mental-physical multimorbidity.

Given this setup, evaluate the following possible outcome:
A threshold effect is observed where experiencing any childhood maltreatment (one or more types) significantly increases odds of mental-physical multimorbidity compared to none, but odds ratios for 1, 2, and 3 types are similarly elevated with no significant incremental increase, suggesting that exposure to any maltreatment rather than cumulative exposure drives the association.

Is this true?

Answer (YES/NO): NO